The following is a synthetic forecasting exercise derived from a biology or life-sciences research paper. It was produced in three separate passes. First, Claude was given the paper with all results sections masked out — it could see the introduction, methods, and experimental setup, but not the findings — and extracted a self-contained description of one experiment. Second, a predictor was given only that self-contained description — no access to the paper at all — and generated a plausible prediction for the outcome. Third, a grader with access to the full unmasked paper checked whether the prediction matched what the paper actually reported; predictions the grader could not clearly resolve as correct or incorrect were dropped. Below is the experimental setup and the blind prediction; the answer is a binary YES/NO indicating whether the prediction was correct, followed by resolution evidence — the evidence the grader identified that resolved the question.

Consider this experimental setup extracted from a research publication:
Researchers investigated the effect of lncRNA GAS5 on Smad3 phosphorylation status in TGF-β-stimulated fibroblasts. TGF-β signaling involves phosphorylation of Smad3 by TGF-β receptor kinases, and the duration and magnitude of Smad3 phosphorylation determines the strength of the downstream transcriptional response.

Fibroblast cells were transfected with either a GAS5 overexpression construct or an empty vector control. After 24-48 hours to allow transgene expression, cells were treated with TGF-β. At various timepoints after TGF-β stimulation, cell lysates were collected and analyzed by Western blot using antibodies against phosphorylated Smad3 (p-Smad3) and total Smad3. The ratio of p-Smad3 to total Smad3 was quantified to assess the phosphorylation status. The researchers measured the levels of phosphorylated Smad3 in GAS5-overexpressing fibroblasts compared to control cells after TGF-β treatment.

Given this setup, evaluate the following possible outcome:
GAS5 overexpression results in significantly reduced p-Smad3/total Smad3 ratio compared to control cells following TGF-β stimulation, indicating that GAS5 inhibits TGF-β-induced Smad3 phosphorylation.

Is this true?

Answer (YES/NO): YES